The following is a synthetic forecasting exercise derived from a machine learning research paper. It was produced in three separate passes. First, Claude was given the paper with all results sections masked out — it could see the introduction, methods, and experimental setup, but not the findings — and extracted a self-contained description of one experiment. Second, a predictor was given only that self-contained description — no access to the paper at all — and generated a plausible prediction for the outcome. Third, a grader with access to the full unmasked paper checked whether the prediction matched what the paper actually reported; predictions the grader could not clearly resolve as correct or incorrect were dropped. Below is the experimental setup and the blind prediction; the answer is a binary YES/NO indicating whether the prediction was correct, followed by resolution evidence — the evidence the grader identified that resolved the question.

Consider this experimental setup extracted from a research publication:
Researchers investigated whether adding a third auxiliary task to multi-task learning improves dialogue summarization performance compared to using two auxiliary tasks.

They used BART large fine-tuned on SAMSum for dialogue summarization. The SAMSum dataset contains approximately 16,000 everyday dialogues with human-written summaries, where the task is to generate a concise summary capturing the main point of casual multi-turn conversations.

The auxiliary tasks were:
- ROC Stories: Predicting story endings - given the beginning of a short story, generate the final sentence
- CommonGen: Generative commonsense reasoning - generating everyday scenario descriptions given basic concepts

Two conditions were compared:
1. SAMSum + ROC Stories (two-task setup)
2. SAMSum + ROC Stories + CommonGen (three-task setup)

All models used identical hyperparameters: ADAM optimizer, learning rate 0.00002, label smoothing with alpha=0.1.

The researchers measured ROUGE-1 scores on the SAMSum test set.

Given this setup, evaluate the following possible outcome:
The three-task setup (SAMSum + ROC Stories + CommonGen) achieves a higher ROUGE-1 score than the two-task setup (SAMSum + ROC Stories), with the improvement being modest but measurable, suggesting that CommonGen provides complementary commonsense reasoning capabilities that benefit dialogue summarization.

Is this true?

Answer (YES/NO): YES